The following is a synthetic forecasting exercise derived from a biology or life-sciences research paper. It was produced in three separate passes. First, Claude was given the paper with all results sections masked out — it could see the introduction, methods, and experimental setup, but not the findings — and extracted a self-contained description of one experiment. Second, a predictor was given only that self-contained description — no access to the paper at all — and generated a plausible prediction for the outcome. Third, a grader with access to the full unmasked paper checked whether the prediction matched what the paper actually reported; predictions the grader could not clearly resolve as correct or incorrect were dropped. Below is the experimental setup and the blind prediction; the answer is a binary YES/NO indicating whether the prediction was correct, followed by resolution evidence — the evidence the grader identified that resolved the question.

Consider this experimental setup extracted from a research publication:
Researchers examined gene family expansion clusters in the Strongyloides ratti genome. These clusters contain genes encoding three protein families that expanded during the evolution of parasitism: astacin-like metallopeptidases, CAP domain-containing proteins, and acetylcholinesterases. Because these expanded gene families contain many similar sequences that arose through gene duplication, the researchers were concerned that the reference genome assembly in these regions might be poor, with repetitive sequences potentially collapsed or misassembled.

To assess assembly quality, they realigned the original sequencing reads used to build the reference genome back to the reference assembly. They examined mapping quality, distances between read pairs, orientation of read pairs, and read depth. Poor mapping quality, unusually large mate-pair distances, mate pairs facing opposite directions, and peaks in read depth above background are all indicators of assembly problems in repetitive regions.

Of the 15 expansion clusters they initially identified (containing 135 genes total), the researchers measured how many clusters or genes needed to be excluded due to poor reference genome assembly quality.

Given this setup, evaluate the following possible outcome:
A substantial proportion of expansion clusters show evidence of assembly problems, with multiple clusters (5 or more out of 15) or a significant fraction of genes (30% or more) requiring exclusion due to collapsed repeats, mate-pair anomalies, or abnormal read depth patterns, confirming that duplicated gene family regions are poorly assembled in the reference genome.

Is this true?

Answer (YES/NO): YES